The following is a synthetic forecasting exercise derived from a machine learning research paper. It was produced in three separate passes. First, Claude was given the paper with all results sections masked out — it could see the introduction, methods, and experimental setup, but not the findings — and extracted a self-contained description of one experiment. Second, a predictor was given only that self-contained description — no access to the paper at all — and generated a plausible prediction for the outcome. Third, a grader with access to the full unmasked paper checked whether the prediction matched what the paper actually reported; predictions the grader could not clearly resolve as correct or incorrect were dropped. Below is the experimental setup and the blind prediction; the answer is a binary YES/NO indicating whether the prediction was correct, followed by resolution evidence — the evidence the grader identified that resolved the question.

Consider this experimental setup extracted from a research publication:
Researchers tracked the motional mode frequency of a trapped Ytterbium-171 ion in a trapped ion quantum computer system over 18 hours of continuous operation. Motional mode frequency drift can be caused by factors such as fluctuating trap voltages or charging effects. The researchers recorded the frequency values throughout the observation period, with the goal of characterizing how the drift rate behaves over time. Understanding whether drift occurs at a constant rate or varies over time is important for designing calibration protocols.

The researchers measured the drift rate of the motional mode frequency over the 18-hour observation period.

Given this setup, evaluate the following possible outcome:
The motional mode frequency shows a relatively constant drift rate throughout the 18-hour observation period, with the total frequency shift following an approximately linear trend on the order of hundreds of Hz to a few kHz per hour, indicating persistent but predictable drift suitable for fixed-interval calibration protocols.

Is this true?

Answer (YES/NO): NO